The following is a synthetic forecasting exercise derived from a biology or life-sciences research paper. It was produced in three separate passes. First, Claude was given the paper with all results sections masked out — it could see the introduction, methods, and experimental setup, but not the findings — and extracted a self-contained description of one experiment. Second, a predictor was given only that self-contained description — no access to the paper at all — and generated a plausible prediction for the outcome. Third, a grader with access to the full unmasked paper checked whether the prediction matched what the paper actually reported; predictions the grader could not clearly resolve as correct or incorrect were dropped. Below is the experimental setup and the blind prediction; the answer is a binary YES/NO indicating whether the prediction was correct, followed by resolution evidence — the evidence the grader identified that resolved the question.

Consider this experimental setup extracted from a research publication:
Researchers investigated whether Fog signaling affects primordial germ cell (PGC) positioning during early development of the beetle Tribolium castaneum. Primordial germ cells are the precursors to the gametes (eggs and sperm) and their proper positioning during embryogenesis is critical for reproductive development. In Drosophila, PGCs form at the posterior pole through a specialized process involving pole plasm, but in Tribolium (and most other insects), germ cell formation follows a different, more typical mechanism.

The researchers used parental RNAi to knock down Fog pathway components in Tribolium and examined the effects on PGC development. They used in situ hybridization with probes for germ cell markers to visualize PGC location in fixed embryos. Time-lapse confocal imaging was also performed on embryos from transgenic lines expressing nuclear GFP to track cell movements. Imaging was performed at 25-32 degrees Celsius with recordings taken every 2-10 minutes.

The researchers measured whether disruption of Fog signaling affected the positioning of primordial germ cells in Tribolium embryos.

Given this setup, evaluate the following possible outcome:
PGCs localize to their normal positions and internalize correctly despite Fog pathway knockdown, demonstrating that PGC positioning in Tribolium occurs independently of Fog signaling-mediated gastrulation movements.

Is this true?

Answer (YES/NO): NO